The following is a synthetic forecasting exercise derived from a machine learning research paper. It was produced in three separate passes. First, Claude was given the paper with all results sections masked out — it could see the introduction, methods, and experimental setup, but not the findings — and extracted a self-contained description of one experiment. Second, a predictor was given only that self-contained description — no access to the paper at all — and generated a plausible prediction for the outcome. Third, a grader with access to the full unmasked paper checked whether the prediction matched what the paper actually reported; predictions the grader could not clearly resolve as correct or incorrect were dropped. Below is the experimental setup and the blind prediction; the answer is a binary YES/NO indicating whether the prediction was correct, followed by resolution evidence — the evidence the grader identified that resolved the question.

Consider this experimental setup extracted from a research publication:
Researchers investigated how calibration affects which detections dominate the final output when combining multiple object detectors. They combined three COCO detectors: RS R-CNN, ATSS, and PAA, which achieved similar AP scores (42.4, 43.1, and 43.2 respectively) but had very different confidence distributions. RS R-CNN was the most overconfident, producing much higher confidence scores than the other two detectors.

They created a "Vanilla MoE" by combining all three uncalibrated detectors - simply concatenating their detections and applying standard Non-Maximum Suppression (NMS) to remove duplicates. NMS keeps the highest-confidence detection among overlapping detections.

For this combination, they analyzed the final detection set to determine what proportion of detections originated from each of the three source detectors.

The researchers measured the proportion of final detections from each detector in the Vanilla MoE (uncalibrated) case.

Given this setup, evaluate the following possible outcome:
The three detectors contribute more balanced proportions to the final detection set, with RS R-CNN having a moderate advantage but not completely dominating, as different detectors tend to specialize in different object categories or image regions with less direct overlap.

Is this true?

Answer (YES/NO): NO